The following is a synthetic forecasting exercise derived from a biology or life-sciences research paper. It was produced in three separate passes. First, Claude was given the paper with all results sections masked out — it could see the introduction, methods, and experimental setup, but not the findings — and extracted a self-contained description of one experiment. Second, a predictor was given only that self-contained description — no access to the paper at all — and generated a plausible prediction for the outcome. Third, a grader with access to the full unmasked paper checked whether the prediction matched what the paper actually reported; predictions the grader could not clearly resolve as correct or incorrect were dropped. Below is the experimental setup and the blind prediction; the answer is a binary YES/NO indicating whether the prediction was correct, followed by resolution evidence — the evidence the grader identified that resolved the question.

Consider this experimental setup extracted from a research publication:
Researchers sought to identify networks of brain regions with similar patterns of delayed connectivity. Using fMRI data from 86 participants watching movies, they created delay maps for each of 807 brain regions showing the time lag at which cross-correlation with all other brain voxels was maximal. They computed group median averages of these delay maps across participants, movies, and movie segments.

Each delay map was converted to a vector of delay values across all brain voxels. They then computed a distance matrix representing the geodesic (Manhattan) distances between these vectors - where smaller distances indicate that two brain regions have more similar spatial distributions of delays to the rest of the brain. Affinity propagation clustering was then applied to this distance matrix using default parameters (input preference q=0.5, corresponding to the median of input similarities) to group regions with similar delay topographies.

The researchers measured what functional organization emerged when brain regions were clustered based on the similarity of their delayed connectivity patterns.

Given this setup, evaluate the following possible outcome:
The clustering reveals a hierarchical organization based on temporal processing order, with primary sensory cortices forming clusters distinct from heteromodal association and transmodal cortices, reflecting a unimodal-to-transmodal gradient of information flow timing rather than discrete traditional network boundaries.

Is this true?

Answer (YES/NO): NO